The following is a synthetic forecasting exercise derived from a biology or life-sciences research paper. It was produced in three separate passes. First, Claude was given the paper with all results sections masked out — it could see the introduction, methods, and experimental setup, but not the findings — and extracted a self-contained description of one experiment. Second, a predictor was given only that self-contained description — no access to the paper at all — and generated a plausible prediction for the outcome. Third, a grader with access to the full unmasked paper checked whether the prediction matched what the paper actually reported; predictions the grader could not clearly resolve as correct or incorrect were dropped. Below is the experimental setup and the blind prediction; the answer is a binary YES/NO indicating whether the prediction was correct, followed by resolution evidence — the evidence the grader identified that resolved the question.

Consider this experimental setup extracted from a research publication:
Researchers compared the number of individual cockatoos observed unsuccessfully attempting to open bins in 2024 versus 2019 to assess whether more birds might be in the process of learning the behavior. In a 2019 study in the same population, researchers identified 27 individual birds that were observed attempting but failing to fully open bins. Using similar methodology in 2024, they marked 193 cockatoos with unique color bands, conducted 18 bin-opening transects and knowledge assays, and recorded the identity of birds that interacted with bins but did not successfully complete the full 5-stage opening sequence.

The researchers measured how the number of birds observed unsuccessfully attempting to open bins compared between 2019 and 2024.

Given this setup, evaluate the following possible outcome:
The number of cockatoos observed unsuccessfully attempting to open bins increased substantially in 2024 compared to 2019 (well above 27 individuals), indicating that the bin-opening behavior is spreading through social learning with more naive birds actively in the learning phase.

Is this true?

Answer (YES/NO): YES